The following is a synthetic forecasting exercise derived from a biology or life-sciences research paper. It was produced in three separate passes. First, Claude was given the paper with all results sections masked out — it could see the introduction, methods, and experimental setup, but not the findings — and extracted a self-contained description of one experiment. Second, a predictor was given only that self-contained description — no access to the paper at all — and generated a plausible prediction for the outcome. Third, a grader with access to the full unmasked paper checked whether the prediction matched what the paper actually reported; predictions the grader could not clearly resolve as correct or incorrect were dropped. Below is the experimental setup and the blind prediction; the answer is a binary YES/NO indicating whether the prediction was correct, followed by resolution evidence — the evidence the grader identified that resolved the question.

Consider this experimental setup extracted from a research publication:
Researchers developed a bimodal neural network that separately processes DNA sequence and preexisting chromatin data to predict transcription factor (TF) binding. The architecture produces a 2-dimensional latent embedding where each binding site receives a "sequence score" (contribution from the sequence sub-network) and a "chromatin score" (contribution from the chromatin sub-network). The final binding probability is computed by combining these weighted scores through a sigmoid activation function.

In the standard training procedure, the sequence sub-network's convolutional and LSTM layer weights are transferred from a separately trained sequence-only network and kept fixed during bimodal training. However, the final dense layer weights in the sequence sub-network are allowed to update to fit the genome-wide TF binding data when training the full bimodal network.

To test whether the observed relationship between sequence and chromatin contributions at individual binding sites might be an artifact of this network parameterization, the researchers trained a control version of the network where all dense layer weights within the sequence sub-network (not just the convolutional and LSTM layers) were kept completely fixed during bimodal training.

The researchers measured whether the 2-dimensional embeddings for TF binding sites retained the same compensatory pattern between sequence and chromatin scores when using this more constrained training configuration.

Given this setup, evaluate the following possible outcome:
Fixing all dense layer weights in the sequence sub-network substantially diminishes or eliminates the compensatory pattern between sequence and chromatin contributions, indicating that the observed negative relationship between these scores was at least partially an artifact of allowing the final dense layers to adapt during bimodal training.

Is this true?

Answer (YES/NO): NO